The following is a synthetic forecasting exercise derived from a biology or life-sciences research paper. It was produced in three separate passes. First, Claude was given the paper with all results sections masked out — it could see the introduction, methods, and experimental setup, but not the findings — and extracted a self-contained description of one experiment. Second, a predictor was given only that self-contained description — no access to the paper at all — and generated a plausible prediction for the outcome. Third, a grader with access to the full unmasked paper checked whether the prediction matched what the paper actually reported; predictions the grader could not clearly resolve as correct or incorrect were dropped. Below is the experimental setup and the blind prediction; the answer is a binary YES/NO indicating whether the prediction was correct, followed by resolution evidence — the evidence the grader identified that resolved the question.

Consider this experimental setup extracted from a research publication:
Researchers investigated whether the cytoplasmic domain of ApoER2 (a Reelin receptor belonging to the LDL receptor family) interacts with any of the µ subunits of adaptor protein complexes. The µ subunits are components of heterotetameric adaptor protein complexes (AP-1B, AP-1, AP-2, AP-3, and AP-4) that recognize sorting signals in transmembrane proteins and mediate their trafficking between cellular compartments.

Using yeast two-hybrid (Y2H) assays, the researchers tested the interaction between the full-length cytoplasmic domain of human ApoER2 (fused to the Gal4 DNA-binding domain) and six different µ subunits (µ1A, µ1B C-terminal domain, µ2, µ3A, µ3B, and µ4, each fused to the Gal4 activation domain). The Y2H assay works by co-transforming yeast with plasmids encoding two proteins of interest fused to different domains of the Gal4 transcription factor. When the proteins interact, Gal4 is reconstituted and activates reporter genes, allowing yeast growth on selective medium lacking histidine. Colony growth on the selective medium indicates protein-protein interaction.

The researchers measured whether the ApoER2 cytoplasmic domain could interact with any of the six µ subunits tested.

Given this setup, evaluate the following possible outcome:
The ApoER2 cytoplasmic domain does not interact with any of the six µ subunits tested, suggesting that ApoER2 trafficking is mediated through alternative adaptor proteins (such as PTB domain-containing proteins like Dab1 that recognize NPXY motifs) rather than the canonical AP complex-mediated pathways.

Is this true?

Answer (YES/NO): NO